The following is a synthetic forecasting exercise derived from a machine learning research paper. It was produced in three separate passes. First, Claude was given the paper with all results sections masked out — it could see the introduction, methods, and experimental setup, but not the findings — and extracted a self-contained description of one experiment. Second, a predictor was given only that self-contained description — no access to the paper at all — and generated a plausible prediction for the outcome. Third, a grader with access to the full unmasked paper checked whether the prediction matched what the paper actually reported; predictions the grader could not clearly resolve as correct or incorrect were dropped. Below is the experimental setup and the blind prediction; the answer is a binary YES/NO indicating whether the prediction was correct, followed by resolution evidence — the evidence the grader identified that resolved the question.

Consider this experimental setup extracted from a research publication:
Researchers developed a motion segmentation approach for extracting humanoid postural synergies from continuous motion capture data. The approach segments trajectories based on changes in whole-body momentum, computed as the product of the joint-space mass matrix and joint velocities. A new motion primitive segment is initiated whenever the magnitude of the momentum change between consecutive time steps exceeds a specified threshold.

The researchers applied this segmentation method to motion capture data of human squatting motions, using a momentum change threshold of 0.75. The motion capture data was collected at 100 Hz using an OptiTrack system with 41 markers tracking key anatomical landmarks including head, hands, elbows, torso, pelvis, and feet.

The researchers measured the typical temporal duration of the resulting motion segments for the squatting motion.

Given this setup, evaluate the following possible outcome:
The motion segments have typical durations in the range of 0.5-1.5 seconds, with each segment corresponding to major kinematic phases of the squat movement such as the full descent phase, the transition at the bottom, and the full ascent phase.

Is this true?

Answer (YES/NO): NO